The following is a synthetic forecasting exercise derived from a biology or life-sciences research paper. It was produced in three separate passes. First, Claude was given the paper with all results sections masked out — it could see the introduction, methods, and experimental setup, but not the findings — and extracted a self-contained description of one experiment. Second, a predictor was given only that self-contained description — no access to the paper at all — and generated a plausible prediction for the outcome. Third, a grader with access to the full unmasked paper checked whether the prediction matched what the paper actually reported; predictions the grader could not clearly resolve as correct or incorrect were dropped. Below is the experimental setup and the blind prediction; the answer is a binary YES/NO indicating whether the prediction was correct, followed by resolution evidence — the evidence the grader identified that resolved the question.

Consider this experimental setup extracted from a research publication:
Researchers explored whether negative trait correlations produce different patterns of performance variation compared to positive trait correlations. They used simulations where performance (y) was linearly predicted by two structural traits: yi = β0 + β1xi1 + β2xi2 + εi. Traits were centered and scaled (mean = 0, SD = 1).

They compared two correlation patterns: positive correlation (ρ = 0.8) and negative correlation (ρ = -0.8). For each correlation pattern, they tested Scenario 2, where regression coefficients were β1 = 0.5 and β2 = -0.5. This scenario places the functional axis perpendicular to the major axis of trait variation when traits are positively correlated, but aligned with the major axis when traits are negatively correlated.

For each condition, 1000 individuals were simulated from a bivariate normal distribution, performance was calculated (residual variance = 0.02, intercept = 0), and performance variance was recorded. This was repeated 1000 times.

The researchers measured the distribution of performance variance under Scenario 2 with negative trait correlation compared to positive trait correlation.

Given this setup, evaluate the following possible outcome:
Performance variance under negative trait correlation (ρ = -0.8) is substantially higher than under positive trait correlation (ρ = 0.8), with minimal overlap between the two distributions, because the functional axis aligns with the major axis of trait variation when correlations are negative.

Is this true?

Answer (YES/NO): YES